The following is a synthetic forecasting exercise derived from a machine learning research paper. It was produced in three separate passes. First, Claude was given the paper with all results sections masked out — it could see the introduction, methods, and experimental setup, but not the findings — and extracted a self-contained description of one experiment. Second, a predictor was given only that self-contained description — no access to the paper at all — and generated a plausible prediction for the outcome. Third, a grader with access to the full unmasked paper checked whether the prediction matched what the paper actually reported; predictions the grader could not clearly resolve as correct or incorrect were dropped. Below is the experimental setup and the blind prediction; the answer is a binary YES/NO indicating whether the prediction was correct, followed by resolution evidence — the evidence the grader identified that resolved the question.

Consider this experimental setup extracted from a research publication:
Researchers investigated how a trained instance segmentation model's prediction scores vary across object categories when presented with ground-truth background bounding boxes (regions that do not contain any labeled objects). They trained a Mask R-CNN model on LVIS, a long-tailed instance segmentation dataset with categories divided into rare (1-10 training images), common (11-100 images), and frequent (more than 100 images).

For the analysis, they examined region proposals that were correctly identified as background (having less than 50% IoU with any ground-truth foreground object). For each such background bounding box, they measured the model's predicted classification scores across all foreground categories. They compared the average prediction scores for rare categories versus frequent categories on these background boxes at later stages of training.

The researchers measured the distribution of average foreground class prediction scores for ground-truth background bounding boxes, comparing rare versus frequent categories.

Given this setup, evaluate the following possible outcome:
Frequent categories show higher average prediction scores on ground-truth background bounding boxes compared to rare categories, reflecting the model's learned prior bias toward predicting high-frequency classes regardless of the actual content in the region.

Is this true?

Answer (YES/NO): YES